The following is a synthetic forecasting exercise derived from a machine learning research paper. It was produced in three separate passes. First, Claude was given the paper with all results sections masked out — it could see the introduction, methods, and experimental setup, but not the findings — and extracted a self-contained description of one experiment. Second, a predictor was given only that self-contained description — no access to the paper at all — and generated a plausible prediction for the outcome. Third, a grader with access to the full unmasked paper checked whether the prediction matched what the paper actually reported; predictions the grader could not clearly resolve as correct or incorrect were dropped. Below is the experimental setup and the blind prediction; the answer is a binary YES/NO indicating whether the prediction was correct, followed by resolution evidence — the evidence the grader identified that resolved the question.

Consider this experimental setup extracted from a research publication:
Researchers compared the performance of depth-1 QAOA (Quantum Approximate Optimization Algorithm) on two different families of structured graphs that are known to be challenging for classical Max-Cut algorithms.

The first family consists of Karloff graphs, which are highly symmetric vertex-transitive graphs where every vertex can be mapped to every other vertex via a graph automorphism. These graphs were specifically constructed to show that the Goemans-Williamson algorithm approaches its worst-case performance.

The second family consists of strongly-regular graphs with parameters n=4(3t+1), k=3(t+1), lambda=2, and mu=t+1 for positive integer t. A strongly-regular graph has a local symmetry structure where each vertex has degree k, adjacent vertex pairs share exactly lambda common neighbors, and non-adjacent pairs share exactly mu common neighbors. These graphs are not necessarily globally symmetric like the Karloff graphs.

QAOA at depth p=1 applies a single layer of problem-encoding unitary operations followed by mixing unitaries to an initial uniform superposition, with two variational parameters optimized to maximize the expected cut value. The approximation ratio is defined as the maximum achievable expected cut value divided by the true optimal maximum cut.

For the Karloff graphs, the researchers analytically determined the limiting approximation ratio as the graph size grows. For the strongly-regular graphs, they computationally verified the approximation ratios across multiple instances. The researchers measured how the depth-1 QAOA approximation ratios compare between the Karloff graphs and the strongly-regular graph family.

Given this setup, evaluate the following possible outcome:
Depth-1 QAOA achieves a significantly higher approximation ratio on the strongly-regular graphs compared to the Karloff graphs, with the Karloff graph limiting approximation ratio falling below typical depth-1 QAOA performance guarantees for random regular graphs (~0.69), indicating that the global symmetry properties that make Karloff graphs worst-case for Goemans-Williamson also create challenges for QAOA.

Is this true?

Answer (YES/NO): YES